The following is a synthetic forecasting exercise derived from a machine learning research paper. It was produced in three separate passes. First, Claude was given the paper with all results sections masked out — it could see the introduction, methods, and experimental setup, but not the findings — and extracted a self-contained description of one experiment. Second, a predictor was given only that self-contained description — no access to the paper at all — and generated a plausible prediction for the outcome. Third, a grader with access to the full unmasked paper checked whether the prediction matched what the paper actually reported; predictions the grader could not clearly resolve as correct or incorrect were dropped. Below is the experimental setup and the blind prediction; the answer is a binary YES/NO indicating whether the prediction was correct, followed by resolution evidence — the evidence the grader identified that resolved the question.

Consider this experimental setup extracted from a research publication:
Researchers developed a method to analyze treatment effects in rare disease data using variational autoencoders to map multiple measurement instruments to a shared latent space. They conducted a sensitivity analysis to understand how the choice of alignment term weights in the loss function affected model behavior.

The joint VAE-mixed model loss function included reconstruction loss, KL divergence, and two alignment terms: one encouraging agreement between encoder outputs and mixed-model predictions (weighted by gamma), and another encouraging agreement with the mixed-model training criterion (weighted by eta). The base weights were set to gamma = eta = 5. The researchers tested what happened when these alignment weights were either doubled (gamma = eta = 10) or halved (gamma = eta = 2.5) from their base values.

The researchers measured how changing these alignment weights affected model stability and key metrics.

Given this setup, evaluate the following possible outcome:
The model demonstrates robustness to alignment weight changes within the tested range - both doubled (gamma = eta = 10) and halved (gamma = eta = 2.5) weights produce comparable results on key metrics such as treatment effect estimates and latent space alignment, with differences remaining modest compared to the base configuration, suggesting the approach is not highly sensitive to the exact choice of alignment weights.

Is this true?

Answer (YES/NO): NO